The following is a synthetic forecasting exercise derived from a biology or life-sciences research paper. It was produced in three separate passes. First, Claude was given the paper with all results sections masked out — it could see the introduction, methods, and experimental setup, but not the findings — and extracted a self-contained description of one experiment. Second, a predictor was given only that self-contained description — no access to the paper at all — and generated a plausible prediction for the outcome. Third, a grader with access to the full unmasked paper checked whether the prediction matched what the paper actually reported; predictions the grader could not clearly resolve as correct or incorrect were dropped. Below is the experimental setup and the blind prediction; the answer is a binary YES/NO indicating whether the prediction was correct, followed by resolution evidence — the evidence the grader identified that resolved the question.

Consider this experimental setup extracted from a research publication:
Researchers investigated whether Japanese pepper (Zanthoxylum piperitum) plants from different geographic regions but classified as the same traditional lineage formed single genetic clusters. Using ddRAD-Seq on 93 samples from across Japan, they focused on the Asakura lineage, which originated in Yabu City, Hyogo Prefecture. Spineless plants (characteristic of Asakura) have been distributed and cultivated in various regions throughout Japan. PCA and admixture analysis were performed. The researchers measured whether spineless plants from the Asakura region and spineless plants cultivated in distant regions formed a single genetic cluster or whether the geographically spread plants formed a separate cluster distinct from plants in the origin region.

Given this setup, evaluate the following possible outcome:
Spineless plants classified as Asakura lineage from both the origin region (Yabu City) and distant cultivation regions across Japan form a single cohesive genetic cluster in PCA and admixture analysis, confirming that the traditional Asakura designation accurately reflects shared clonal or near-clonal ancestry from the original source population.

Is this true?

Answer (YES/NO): NO